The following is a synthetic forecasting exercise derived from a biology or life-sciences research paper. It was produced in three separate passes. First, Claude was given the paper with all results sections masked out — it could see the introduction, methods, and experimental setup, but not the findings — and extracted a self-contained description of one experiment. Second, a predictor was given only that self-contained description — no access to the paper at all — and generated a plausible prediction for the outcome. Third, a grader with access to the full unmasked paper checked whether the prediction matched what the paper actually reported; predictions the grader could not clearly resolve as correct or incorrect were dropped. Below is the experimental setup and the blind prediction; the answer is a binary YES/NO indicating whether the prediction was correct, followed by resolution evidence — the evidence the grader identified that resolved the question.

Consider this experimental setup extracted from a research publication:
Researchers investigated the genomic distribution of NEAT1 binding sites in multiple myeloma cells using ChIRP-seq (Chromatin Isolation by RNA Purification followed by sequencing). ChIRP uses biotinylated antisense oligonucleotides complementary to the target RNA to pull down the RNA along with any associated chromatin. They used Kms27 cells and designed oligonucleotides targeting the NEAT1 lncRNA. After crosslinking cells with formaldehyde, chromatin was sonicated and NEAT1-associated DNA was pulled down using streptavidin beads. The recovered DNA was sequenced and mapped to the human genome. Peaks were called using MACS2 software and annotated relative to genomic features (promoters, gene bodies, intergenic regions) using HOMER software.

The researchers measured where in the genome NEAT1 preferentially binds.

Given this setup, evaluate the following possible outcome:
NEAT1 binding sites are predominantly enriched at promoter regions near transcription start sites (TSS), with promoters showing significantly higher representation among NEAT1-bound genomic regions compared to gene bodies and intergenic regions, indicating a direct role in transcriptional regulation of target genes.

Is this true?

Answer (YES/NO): NO